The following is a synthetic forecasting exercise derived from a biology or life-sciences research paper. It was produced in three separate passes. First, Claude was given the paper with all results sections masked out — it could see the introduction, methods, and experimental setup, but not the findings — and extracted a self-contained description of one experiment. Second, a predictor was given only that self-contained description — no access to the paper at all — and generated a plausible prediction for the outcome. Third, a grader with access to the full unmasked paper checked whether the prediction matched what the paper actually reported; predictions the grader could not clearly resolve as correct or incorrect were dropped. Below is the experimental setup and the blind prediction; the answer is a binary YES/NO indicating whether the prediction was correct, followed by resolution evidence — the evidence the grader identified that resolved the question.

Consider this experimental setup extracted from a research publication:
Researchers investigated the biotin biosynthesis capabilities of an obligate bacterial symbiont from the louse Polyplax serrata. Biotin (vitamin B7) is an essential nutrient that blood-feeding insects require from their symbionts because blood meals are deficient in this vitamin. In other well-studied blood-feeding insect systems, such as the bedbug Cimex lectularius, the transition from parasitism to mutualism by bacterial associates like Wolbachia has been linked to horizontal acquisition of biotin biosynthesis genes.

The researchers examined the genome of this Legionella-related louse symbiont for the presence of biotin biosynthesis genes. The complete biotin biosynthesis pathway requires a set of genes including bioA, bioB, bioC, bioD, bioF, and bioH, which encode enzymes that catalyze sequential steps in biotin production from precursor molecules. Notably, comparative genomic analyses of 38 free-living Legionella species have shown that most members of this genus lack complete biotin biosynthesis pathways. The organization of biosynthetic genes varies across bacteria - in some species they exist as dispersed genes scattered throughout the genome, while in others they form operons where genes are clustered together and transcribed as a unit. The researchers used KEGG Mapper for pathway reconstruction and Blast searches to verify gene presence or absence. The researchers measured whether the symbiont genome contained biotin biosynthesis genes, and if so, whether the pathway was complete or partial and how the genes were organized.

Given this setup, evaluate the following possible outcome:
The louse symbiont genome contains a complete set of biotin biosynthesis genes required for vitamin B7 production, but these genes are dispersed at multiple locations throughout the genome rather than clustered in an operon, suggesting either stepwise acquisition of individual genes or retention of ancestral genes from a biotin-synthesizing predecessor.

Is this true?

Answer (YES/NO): NO